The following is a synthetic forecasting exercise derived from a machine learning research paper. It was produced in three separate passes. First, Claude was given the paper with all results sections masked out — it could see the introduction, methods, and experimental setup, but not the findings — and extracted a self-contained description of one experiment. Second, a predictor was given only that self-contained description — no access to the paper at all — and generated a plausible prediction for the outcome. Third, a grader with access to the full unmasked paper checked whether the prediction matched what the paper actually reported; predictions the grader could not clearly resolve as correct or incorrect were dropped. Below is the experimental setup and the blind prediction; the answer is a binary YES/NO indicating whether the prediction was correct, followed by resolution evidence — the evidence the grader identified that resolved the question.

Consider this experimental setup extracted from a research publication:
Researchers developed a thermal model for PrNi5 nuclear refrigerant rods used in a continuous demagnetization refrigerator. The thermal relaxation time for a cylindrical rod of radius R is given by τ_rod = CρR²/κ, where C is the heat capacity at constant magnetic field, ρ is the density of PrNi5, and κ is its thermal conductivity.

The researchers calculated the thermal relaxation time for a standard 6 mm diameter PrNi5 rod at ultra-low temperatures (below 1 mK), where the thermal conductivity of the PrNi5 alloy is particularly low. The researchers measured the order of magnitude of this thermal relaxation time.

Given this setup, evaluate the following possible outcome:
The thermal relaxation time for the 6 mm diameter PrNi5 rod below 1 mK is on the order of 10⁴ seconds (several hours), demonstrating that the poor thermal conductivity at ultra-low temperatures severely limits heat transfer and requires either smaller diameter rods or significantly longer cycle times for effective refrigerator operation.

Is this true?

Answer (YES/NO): NO